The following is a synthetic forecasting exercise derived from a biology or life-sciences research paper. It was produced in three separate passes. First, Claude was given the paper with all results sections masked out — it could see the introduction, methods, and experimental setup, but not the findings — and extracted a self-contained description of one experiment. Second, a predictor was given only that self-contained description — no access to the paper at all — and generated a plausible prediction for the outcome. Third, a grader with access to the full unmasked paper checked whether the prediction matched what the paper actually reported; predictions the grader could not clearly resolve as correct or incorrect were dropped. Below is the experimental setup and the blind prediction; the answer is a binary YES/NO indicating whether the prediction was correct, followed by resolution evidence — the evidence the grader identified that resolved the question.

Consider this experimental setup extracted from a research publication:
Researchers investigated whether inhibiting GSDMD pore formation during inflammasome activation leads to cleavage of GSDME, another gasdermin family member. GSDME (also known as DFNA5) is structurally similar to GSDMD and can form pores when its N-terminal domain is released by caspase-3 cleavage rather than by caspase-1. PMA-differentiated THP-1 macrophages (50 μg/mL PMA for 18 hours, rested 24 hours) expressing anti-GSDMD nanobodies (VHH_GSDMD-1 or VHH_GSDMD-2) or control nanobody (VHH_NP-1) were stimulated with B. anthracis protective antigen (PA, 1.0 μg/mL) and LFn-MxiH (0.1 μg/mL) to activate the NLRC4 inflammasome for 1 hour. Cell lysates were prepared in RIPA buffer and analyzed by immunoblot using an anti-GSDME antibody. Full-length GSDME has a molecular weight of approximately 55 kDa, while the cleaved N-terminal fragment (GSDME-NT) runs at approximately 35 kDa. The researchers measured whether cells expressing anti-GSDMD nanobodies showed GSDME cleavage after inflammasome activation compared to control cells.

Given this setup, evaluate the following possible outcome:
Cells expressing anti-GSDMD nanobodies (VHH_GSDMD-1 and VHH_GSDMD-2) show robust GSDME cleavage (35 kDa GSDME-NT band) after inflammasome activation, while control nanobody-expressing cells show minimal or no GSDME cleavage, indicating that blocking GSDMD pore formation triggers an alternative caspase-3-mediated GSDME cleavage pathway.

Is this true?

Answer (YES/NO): YES